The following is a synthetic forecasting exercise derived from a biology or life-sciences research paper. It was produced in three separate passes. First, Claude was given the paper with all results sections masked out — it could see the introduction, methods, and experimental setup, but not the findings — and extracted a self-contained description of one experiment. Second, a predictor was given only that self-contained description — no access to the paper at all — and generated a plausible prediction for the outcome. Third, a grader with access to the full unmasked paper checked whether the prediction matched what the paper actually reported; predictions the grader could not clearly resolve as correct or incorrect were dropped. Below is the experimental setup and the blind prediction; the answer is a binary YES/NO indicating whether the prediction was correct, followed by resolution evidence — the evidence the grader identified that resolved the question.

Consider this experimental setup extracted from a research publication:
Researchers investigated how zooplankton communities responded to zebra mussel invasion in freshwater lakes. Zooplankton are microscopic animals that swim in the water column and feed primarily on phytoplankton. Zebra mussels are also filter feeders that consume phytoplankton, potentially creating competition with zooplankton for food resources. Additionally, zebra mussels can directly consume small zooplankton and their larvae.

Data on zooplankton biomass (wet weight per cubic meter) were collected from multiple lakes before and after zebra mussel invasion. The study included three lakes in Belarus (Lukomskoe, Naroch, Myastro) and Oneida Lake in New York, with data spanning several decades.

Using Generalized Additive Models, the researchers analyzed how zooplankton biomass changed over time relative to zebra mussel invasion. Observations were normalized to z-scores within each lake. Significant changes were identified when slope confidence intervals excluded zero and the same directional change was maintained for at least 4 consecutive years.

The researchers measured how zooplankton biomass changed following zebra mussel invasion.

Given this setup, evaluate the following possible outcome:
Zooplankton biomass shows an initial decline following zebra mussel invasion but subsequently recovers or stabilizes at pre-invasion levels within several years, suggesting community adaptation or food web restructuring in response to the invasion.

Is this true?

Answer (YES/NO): NO